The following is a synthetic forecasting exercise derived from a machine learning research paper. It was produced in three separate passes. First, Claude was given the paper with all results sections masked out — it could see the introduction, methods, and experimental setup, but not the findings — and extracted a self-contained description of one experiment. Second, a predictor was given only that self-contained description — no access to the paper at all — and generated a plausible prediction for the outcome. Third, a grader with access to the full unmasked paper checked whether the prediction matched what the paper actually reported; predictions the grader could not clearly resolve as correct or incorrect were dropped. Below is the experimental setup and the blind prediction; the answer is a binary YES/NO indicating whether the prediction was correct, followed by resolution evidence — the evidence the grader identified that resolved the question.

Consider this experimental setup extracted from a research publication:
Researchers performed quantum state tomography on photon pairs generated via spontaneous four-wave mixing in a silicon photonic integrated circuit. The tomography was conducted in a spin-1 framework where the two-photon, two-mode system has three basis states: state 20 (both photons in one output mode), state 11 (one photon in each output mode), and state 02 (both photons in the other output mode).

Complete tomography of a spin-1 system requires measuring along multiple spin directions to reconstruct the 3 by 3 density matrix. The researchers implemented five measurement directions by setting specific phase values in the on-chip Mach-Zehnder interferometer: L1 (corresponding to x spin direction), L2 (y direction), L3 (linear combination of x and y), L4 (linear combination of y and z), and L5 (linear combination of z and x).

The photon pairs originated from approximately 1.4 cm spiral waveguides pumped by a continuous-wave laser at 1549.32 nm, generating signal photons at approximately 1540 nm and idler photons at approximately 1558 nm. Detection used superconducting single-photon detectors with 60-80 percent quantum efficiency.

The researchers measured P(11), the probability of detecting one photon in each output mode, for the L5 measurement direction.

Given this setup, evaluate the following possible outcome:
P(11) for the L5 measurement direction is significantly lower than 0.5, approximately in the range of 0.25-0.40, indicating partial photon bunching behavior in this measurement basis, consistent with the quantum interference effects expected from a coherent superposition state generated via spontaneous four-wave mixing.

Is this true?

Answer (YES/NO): NO